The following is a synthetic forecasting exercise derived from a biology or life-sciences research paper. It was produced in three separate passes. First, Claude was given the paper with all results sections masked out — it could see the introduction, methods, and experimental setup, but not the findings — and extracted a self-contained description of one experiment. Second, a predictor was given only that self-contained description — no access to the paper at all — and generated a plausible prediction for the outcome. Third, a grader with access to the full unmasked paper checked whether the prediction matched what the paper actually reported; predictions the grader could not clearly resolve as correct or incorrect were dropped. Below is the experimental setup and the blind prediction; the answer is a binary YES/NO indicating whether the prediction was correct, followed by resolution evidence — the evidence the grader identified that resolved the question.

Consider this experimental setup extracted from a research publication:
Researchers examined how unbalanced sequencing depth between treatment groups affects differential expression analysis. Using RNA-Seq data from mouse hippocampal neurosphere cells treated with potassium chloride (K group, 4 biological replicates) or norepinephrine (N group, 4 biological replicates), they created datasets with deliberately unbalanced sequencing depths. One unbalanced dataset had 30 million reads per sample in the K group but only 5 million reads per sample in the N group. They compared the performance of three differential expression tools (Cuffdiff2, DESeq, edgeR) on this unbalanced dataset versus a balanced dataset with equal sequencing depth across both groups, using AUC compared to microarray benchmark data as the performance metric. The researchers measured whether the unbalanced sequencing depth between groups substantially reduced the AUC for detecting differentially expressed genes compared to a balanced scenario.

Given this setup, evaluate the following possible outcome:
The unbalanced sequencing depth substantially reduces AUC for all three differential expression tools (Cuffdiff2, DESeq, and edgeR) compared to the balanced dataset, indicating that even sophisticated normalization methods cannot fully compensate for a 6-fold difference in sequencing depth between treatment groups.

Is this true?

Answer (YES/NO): NO